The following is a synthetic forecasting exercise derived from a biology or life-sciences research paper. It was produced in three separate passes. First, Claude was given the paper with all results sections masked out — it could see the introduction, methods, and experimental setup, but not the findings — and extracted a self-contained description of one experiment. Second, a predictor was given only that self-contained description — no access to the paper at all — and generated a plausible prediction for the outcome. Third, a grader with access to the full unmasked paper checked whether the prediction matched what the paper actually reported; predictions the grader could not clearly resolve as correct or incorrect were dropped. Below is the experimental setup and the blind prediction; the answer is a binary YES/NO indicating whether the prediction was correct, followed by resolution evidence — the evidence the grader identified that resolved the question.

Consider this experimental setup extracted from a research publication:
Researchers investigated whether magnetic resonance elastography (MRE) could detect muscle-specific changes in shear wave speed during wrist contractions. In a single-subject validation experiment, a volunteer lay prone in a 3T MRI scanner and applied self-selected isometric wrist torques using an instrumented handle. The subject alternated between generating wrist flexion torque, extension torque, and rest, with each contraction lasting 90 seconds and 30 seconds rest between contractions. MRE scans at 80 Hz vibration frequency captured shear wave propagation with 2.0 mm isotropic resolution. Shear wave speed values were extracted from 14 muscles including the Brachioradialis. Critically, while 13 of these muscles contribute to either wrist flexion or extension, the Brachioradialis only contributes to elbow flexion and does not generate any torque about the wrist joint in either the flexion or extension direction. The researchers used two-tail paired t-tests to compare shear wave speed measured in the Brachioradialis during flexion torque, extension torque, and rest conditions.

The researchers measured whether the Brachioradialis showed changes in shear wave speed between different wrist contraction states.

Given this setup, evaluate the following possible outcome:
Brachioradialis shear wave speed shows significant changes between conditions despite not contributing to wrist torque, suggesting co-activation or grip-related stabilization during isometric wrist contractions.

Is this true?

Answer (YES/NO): NO